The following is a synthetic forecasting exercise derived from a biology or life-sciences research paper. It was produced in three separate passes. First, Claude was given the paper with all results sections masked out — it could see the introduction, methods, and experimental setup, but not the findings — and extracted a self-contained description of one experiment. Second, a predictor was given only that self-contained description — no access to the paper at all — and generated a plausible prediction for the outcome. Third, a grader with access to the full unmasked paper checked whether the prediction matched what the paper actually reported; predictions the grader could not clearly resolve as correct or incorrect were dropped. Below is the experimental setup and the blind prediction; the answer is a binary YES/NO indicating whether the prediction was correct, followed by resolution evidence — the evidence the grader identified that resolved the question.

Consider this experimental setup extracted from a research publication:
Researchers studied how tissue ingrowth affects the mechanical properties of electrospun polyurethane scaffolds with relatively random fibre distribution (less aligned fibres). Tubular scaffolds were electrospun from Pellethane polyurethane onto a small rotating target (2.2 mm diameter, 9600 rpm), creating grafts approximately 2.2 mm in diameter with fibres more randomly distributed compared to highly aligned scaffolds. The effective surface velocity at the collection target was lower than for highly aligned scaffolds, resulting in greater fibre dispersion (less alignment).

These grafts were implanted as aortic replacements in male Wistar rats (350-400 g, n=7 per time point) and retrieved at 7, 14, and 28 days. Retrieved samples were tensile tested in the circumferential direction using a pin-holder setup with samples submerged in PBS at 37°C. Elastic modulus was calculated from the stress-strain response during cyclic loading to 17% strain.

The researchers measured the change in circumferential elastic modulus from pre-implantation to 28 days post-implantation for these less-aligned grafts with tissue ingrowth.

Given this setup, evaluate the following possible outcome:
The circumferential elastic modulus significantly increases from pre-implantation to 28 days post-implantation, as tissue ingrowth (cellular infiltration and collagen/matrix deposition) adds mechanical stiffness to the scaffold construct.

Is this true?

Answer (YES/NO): YES